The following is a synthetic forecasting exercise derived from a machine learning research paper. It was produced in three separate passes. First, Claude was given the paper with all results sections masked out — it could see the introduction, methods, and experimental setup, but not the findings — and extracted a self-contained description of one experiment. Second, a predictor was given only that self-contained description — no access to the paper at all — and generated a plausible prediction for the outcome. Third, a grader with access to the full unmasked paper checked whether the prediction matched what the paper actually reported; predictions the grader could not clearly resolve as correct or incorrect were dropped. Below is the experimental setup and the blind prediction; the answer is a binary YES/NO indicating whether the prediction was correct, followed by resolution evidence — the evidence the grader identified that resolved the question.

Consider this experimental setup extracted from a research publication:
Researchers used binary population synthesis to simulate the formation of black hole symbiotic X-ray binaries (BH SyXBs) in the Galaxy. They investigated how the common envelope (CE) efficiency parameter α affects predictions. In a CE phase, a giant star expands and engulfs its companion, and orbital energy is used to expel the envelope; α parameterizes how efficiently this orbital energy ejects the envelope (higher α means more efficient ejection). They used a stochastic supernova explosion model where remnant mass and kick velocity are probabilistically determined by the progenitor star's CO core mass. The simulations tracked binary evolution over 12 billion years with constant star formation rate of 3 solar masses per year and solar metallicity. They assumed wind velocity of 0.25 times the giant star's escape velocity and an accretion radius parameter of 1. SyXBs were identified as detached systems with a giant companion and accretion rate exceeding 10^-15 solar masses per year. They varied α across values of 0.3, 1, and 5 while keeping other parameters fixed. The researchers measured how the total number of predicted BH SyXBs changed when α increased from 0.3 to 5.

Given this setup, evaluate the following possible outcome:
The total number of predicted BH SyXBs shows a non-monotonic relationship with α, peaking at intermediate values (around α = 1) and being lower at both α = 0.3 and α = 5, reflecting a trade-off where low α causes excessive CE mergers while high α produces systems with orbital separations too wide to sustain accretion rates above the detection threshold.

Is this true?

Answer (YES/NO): NO